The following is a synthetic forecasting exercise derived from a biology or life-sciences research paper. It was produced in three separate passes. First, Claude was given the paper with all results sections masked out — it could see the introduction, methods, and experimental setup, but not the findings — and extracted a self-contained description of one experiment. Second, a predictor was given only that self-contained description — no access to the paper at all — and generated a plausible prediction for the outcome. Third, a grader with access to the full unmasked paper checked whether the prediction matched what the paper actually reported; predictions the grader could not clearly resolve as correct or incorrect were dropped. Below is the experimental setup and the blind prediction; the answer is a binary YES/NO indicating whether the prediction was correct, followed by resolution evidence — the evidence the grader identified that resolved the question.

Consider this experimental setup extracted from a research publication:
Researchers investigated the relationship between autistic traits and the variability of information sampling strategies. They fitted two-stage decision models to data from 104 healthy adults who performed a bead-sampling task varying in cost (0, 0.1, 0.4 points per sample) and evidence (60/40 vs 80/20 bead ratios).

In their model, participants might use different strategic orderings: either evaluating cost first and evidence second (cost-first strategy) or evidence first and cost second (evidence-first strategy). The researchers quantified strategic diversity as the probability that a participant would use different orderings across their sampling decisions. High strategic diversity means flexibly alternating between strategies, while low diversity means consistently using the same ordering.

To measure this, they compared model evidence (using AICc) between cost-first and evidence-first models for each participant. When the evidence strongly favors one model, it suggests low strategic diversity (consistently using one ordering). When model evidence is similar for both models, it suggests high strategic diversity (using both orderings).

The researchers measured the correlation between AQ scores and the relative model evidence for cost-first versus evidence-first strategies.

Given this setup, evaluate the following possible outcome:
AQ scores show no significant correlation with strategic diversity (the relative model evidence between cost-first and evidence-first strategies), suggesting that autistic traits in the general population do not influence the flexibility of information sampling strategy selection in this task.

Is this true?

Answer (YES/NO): NO